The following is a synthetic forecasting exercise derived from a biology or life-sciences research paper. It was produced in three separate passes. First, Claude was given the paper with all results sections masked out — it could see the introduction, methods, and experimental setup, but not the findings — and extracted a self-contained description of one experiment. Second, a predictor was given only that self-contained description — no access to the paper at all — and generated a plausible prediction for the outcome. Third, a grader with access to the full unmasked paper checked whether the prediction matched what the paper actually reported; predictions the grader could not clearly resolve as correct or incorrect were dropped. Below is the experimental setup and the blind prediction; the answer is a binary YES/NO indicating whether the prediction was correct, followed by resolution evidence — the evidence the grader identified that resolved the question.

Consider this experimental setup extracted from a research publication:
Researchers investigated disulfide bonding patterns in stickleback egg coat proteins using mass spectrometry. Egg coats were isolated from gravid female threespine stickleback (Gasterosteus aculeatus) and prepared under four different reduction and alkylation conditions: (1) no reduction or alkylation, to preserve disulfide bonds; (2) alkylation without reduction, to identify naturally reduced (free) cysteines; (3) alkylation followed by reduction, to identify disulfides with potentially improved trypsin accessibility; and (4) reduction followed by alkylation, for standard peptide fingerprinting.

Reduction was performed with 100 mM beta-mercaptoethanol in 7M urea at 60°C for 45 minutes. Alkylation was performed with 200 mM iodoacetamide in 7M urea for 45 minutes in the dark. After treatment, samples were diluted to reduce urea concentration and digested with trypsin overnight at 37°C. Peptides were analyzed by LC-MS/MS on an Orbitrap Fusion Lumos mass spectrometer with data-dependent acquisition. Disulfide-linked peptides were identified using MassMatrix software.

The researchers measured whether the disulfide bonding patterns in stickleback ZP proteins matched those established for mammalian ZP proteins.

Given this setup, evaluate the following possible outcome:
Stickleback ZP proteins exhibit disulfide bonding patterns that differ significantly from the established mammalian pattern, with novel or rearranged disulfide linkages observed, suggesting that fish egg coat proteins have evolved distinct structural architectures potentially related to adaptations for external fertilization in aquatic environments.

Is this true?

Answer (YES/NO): YES